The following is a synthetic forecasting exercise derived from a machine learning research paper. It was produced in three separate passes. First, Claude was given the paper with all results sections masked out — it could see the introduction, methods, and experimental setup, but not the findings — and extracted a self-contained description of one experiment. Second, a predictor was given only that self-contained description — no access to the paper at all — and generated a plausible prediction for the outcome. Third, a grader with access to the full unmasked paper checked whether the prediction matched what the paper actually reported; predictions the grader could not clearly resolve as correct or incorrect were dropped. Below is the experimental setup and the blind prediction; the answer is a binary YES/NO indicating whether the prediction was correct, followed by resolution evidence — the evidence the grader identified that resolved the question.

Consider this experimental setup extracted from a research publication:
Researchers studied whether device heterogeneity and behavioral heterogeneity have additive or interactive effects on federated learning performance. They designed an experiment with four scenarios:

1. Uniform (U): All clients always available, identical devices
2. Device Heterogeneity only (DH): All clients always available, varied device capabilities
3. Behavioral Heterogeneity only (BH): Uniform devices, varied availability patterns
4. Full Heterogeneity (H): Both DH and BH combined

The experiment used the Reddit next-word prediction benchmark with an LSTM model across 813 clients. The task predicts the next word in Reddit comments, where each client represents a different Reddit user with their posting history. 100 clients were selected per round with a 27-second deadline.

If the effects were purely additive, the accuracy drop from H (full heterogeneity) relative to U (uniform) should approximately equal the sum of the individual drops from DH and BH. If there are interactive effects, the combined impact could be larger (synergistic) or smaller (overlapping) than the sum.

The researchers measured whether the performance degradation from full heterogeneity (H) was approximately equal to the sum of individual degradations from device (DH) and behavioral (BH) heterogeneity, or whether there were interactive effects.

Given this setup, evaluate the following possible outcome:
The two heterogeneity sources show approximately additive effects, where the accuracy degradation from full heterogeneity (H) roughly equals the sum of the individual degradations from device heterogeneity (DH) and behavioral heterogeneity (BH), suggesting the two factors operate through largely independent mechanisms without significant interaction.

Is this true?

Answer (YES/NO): NO